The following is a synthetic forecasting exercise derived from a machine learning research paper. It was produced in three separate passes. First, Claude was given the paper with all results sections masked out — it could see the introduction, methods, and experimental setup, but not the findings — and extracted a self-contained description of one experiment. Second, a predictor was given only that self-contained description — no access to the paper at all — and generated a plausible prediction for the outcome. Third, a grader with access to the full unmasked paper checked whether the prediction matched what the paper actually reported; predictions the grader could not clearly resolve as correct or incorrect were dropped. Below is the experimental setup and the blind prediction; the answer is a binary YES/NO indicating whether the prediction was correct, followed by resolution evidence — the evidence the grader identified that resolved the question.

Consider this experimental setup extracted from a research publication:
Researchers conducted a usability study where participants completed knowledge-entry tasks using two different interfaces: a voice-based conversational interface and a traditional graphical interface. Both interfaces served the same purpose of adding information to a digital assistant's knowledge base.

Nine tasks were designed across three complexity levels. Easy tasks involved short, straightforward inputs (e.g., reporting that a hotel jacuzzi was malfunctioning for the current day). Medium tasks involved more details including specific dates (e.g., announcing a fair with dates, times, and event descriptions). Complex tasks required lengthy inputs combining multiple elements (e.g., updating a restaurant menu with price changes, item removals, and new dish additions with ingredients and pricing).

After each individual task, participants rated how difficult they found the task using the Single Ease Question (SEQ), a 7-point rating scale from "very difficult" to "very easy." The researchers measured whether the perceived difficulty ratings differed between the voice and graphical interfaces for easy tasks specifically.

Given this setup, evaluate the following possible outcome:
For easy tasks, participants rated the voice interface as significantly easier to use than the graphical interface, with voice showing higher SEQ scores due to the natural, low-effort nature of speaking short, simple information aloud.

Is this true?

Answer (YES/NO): NO